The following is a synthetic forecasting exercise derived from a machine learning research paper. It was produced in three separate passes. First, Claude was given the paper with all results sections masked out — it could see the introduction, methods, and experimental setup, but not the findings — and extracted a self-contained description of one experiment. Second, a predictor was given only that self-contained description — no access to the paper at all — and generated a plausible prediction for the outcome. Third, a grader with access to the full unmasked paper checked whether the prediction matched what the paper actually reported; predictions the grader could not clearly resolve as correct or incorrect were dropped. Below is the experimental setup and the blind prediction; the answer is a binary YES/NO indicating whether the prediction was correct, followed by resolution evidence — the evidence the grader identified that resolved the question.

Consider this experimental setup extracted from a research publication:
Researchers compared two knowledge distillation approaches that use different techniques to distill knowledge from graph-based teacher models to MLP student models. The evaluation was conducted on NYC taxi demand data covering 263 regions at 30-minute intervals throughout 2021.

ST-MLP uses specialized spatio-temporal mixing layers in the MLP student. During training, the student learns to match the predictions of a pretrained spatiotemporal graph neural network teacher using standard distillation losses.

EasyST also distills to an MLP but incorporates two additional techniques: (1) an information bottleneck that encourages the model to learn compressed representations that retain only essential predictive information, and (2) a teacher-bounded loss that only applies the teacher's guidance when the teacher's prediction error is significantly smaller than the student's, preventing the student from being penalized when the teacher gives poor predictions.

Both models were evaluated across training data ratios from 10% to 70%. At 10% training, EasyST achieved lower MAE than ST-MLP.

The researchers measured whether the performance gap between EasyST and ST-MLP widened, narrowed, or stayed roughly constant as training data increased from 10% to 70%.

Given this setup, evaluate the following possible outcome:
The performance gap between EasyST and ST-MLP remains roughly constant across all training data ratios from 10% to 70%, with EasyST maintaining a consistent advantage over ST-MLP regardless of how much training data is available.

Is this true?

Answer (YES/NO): NO